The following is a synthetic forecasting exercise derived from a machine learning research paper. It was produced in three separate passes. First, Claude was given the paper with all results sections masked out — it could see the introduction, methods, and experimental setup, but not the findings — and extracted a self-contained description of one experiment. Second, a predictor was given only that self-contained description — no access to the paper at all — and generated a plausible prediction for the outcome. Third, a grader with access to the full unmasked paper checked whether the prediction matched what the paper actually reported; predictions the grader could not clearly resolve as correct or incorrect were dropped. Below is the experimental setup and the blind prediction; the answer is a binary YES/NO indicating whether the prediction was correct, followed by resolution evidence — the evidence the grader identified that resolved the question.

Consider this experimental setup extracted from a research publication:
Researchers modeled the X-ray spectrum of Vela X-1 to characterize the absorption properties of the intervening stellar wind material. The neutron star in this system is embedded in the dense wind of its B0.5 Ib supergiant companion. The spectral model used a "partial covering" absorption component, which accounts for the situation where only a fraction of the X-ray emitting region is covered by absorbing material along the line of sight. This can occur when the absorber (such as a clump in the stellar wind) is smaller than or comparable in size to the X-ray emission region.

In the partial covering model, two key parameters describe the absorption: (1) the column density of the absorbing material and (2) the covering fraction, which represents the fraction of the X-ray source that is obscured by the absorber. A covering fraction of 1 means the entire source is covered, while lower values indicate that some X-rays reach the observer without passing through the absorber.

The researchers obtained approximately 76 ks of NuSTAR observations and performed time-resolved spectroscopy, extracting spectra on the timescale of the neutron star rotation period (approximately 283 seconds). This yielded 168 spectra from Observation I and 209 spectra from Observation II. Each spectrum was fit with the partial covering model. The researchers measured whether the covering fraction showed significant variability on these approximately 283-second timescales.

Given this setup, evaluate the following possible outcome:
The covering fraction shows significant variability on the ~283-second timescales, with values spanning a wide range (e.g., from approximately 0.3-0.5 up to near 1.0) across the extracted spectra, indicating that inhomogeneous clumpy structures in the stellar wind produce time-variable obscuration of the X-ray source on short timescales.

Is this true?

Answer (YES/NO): YES